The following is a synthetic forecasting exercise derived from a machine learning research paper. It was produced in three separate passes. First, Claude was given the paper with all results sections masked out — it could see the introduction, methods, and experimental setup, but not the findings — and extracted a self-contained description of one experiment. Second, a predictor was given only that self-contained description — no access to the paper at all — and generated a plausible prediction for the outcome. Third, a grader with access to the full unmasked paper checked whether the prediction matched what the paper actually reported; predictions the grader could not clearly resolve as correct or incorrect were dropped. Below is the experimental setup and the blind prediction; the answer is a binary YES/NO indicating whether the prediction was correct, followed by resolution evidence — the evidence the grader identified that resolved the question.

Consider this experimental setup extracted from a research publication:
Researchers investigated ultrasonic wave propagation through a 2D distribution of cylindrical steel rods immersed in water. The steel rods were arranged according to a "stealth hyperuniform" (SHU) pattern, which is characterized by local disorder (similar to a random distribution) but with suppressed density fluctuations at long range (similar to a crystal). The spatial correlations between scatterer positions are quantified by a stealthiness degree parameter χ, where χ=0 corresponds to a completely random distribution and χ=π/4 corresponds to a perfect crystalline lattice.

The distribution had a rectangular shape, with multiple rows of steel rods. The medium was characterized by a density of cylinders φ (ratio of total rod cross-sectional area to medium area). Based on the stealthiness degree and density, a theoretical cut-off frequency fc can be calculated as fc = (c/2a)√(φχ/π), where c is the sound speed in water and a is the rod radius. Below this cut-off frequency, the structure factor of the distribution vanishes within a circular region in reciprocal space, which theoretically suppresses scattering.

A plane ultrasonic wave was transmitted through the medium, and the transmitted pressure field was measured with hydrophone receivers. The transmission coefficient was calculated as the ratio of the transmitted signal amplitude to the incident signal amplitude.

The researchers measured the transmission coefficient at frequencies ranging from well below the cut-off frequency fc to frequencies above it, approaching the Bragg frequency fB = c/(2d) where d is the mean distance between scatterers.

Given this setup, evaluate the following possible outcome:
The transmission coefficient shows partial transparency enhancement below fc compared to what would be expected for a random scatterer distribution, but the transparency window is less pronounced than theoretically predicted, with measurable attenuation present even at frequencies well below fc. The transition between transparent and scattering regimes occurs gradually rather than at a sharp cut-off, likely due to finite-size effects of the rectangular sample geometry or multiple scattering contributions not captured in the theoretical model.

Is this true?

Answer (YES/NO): NO